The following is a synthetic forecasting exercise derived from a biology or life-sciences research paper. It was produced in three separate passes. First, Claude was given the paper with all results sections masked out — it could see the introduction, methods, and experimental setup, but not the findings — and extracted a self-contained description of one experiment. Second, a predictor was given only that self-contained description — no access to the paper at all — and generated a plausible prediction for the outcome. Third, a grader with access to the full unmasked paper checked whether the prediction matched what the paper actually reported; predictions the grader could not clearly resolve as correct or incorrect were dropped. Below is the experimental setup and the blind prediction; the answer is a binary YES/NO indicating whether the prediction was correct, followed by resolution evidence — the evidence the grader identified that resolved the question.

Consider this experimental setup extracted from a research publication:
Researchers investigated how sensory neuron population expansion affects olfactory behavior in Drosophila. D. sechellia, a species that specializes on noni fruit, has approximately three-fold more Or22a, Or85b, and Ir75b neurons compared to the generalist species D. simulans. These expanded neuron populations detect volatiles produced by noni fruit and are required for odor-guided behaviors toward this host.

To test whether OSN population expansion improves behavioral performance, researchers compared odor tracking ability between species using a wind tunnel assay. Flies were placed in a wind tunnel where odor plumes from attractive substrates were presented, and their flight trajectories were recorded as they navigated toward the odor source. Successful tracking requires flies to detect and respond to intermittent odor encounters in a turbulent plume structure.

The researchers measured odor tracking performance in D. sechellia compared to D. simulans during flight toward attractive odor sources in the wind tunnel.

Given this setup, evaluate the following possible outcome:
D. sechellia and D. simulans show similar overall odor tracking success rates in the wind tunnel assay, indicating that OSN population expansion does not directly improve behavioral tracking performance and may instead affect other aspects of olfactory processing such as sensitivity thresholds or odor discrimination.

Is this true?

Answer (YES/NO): NO